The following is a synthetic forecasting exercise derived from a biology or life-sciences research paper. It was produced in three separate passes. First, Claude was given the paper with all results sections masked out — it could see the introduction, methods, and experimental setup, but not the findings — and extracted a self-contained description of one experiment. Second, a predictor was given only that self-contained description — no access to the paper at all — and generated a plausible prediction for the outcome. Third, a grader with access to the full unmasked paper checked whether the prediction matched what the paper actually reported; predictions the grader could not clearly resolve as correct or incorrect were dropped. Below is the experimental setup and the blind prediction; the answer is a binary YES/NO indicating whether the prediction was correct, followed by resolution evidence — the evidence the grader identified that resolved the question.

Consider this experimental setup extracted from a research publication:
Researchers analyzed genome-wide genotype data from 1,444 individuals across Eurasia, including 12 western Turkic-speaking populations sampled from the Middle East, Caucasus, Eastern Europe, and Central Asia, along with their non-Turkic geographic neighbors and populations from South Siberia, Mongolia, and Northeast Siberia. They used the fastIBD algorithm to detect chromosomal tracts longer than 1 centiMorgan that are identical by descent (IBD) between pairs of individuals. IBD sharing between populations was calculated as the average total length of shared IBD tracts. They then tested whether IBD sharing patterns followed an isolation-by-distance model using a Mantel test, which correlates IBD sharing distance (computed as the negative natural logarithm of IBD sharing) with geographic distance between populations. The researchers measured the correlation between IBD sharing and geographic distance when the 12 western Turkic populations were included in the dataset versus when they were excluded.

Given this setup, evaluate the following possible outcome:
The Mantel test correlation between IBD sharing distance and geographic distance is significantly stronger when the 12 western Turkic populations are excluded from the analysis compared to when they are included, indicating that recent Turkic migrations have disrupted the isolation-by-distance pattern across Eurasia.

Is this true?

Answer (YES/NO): YES